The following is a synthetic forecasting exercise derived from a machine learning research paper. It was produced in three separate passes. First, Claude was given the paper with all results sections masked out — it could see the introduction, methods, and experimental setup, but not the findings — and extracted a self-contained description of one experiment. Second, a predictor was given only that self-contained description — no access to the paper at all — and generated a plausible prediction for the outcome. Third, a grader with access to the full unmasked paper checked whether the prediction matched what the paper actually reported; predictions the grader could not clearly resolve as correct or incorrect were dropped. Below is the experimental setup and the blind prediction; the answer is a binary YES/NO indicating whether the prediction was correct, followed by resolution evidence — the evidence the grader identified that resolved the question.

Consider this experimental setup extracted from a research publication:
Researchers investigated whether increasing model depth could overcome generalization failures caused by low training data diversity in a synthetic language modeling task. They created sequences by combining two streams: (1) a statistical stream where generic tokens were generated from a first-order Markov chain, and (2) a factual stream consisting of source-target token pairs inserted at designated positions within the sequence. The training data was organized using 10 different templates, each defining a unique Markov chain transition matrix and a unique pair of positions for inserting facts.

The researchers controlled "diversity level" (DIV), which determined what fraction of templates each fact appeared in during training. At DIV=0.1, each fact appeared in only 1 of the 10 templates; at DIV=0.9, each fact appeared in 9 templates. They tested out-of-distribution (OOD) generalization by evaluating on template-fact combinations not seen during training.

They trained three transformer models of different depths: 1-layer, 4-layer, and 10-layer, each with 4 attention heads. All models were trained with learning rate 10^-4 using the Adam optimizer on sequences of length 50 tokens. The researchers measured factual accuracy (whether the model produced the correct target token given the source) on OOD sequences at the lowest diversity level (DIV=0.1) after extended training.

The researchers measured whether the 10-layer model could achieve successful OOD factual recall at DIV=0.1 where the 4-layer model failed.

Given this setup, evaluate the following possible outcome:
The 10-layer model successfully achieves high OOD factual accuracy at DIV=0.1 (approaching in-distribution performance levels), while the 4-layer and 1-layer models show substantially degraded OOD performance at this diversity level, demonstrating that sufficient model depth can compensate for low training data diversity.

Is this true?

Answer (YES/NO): NO